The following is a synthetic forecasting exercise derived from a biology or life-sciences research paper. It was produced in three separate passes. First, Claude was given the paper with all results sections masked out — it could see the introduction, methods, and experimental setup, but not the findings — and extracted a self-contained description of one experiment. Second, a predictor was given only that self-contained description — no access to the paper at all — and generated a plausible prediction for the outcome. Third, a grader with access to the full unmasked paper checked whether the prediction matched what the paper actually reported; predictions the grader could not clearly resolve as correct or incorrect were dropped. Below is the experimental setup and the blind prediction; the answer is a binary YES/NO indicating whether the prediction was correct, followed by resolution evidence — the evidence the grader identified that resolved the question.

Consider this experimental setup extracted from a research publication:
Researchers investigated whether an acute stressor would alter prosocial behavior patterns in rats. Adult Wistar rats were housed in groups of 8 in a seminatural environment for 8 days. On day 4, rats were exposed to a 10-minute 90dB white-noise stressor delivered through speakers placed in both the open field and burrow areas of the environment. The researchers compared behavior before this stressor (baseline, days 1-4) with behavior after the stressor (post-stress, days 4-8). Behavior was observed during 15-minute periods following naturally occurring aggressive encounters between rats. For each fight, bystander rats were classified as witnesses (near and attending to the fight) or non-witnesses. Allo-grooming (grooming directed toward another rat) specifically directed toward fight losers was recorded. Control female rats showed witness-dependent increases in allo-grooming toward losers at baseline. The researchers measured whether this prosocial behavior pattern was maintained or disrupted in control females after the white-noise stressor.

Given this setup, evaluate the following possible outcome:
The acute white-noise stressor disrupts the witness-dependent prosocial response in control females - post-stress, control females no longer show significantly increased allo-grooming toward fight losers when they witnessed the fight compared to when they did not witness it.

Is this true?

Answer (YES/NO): NO